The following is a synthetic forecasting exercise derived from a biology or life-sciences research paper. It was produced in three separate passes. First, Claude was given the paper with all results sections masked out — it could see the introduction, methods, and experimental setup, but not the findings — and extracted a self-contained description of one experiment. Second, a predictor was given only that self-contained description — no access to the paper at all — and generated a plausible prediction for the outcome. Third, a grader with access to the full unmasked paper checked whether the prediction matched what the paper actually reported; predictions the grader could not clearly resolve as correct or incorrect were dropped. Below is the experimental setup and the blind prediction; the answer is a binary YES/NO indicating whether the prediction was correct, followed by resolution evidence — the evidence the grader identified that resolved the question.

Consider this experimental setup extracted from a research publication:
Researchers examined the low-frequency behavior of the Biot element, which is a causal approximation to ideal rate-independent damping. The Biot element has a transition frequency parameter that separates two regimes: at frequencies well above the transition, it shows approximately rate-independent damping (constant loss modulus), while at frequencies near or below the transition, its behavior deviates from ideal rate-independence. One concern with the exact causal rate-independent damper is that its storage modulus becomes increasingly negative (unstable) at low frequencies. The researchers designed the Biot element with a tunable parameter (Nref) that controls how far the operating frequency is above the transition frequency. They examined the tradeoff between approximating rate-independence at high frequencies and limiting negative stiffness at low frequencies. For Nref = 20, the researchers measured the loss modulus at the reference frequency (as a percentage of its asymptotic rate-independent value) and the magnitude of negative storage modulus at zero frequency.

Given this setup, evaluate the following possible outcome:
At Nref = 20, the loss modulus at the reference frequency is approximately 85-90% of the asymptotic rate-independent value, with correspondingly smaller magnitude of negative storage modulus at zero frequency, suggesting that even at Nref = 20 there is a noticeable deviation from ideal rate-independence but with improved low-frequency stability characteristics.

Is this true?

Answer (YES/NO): NO